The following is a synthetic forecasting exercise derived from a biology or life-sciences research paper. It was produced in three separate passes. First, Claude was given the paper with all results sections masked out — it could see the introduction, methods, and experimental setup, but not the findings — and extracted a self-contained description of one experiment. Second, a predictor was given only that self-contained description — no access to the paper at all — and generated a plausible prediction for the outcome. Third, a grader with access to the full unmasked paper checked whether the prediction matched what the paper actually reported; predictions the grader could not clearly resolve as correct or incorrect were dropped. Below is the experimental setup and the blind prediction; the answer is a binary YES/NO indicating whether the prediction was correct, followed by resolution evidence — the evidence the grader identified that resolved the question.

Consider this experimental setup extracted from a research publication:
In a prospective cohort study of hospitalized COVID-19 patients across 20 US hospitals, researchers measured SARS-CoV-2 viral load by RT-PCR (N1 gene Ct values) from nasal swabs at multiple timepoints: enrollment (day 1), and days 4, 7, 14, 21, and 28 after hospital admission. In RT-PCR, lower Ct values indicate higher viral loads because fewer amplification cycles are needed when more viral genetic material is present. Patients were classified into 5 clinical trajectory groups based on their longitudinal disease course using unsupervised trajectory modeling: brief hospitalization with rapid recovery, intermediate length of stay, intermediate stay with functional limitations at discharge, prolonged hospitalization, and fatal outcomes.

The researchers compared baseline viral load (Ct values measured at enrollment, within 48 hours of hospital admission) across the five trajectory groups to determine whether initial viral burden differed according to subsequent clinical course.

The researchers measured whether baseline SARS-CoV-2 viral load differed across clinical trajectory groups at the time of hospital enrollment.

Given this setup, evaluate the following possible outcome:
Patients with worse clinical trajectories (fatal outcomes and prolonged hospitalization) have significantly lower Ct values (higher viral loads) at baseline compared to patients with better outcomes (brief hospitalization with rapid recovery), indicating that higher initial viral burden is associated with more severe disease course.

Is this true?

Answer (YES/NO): YES